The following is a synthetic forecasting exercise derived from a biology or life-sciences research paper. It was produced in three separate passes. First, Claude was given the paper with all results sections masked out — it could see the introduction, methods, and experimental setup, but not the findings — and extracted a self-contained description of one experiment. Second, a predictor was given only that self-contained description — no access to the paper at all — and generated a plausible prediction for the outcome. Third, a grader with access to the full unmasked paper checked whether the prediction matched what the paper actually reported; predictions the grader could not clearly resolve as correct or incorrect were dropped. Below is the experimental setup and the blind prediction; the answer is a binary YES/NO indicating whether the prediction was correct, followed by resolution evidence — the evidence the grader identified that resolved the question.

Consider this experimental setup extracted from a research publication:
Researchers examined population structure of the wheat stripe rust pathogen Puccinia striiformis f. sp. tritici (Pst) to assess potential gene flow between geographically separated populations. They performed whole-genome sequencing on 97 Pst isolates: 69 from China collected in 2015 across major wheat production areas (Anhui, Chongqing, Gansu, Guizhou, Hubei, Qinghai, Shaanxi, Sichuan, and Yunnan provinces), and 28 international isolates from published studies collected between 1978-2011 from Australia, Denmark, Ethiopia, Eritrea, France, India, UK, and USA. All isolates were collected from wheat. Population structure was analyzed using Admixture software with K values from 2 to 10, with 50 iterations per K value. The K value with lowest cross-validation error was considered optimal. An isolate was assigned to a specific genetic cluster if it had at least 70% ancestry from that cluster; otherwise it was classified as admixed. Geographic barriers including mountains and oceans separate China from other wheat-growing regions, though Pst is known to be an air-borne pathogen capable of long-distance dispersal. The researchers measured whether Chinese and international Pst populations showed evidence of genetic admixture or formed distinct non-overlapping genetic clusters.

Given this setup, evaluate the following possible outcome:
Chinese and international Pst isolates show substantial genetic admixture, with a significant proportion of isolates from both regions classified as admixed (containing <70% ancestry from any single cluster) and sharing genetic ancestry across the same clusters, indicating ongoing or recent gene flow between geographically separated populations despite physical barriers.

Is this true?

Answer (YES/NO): NO